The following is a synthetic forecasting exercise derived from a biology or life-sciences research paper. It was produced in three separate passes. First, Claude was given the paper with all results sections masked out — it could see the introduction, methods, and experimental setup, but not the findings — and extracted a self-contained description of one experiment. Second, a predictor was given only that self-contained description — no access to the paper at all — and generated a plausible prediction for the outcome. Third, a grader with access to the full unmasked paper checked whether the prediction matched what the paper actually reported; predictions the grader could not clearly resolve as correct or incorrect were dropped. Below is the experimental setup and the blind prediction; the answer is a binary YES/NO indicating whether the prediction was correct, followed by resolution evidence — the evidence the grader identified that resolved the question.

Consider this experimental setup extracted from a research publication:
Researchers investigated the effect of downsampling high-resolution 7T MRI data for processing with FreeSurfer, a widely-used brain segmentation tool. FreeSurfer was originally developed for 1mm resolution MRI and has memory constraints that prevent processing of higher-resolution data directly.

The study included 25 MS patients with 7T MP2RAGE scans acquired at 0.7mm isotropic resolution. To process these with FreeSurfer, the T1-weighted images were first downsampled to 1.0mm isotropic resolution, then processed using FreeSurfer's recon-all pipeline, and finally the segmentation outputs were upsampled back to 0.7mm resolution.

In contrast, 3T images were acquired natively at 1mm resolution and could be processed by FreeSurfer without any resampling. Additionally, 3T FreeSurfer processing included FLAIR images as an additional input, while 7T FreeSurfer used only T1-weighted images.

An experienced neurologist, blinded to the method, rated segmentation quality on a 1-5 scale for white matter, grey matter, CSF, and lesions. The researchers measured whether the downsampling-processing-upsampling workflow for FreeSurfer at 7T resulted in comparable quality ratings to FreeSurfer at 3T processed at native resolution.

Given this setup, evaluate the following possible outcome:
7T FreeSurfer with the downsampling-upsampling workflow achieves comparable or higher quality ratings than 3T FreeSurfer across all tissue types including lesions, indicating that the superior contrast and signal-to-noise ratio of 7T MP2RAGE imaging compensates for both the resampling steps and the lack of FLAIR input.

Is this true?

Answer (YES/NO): NO